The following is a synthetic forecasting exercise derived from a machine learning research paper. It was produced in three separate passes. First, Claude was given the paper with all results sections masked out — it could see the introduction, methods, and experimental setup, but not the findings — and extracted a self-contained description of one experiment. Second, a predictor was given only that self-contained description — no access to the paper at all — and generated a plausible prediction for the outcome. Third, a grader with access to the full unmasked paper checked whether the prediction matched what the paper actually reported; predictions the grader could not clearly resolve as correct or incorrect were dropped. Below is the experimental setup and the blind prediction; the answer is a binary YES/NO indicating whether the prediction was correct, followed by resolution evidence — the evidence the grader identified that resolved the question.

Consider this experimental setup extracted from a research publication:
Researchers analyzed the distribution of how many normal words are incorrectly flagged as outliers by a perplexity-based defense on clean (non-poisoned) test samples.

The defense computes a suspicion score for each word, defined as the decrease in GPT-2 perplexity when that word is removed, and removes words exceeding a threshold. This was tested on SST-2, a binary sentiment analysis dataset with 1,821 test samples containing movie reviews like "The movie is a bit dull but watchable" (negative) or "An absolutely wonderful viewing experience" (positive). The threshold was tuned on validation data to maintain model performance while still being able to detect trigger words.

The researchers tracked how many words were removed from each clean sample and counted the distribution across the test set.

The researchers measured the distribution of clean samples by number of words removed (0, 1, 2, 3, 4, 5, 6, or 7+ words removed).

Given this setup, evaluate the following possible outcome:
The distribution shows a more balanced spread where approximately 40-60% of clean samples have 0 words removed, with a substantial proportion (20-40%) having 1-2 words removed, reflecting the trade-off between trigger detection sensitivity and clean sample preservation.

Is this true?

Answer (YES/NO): NO